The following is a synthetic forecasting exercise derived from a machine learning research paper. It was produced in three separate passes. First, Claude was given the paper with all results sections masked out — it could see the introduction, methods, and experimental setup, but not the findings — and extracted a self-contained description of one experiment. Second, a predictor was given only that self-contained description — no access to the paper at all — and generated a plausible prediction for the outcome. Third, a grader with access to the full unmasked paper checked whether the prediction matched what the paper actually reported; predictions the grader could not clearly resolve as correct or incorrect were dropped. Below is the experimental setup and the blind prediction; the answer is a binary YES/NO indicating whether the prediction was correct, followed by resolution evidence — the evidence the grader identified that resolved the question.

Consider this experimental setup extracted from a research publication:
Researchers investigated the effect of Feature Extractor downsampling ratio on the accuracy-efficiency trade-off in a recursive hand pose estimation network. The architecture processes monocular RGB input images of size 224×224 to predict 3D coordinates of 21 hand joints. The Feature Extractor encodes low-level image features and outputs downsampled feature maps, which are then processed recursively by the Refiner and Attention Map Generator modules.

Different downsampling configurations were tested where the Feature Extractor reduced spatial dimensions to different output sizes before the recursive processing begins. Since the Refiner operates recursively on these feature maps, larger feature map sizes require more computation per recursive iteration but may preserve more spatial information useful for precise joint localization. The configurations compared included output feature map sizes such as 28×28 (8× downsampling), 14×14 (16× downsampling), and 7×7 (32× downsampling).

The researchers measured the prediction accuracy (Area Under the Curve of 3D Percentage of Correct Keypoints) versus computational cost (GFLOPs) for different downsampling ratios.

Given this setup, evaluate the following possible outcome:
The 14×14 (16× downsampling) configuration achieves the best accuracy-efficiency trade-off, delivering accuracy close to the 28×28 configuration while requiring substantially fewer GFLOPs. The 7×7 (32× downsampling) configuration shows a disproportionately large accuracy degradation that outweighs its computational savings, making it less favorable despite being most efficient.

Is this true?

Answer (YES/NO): NO